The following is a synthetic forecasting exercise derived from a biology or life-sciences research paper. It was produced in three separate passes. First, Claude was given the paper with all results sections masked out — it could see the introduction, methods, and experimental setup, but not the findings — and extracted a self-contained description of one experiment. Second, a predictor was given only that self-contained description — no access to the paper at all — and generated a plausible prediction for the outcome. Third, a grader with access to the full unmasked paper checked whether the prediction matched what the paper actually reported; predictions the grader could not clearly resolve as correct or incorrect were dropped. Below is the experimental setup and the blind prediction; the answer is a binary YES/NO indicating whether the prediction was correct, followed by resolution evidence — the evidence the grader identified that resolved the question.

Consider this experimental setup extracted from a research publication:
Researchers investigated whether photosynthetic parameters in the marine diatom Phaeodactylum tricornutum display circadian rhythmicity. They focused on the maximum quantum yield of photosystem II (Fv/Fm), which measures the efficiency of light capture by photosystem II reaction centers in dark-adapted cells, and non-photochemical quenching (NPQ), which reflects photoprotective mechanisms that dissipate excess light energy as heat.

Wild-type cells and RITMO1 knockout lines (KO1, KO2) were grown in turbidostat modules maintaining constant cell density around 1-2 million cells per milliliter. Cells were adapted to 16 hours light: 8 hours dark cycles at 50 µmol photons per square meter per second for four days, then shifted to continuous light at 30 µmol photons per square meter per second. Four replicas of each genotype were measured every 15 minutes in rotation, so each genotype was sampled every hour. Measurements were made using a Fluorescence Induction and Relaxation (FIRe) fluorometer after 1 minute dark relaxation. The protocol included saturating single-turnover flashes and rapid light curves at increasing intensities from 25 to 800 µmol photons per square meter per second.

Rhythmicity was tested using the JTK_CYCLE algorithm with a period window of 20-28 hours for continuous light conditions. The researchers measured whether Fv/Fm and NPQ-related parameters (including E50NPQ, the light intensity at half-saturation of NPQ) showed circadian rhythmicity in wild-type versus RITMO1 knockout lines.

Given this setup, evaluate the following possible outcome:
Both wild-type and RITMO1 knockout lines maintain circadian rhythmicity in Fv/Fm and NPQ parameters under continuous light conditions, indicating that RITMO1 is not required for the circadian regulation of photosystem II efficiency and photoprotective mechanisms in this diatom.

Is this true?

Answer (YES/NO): NO